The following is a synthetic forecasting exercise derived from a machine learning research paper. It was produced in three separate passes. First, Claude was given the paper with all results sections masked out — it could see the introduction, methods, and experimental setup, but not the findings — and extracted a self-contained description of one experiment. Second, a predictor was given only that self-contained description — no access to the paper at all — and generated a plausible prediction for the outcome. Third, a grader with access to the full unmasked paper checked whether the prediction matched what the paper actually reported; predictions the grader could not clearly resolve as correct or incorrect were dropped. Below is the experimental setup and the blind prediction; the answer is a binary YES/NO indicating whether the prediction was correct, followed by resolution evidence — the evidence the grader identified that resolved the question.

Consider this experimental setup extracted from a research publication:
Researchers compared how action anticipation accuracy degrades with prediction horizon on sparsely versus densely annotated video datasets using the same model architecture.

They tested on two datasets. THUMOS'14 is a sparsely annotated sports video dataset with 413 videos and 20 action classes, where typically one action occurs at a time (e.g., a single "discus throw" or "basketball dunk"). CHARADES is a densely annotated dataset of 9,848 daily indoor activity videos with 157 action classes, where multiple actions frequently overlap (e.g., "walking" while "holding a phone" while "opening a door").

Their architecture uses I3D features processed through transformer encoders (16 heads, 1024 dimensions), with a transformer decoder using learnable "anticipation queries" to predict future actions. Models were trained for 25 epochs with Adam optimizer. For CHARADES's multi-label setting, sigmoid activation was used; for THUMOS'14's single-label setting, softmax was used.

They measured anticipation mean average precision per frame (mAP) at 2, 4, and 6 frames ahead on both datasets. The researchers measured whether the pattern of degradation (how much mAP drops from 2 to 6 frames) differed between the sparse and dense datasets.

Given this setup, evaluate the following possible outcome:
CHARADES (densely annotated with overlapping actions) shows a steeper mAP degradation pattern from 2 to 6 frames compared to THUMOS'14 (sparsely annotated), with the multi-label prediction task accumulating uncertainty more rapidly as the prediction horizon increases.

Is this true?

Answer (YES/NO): NO